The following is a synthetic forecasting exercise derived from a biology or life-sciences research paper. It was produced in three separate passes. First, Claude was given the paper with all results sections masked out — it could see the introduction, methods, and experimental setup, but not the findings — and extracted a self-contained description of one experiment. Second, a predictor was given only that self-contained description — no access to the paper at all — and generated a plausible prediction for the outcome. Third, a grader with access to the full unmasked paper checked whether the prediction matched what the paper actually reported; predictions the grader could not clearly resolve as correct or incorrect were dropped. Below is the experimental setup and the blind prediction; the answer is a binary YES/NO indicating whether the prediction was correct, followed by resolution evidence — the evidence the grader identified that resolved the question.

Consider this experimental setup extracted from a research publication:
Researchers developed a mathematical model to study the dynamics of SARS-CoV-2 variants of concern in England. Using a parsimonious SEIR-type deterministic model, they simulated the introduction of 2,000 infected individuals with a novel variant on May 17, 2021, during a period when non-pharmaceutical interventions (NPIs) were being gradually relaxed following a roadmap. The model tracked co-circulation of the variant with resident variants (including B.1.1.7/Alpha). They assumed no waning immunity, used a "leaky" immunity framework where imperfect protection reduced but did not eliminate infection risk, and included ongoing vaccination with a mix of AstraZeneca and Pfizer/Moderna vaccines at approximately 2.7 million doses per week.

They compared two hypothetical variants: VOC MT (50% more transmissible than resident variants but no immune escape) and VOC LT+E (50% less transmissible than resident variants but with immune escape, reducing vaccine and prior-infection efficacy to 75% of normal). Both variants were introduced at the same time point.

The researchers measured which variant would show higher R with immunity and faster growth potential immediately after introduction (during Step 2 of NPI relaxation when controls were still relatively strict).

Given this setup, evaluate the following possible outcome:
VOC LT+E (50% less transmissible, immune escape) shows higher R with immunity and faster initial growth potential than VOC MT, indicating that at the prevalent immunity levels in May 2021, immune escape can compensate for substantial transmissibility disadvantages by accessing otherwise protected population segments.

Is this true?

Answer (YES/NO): NO